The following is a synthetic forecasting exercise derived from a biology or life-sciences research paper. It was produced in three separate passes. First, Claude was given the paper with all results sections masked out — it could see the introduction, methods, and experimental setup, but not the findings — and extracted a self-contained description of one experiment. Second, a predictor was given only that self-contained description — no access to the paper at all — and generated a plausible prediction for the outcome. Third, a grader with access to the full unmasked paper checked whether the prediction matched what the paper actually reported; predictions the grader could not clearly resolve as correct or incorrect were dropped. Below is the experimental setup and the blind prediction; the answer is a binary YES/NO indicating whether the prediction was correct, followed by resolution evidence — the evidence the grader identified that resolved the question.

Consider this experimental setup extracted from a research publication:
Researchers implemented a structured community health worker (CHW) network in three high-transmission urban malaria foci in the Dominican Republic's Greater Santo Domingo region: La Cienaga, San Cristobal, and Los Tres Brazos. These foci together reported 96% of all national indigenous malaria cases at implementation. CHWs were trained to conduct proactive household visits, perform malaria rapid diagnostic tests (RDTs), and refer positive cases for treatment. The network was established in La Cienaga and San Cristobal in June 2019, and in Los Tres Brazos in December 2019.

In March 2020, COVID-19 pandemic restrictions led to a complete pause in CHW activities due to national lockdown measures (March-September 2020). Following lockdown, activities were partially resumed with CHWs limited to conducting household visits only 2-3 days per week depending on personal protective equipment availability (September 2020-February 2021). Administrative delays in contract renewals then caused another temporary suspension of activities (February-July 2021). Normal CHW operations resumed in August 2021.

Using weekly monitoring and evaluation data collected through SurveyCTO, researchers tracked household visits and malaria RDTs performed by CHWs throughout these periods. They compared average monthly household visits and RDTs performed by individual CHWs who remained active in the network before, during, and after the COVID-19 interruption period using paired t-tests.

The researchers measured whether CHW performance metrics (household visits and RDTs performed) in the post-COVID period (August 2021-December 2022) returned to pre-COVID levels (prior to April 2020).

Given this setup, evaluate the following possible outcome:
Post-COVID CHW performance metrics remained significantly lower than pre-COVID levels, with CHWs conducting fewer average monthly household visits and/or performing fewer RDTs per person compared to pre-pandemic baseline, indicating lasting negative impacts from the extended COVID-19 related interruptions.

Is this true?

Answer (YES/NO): NO